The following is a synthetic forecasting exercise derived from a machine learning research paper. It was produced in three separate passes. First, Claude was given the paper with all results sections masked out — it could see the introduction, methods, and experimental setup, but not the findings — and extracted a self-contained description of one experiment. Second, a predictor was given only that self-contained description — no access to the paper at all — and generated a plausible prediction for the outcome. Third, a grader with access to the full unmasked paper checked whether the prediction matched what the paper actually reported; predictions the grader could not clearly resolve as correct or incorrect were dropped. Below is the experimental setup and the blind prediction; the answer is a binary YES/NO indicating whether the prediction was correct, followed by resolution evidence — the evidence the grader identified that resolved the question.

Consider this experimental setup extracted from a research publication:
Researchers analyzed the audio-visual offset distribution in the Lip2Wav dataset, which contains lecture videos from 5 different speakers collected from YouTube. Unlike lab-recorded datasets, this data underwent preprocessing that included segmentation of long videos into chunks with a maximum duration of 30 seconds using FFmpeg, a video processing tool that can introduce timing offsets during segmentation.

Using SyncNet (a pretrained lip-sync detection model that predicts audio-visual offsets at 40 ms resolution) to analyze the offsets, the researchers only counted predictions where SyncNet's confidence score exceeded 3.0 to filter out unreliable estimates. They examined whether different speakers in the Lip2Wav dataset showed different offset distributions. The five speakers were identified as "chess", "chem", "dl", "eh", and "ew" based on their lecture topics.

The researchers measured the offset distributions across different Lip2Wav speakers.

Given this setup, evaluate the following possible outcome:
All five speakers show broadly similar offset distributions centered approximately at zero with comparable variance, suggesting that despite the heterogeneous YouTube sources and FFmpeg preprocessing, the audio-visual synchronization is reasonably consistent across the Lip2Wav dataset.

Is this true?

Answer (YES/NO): NO